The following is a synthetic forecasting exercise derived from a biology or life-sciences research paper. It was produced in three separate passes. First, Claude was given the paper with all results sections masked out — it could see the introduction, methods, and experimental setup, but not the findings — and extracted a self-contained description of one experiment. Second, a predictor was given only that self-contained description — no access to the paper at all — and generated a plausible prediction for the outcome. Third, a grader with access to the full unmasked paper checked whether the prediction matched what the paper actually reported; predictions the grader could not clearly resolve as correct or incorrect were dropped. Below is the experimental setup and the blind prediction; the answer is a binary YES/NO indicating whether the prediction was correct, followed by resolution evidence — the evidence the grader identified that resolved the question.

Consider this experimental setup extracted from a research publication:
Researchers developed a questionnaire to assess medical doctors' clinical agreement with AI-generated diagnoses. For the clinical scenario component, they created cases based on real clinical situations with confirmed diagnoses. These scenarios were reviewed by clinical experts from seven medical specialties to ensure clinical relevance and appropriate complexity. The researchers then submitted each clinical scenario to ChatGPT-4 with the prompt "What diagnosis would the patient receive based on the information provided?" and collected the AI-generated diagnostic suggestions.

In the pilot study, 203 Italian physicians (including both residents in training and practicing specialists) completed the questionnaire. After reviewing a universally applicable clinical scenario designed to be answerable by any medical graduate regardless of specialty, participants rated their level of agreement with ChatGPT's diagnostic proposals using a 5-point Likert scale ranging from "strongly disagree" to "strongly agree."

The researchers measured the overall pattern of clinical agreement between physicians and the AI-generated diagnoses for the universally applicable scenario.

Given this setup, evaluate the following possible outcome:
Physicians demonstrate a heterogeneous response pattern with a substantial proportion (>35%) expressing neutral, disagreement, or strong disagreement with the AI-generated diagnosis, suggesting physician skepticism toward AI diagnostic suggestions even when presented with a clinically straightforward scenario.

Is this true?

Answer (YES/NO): NO